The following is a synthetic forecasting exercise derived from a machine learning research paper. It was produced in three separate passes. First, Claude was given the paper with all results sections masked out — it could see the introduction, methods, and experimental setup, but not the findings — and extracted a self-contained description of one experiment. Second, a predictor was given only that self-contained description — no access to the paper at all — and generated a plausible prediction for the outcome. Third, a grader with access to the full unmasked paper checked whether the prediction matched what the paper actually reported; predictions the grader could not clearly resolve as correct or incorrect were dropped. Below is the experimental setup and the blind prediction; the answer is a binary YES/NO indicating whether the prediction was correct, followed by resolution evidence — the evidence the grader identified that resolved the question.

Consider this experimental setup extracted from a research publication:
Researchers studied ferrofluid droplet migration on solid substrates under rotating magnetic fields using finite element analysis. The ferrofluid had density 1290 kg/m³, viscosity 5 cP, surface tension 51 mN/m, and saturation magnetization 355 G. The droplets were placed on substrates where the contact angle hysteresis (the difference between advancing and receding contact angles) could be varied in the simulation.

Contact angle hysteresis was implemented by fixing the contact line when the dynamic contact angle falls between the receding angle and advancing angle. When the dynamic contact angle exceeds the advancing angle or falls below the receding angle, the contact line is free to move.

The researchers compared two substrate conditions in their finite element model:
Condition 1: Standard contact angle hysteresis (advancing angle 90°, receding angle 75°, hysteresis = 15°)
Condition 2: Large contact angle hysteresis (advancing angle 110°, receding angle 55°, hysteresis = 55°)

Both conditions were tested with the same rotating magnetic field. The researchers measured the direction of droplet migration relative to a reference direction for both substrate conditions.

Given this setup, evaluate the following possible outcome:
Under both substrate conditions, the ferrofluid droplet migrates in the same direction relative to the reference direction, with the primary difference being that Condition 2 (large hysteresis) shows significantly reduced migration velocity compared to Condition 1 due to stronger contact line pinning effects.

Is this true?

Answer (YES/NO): NO